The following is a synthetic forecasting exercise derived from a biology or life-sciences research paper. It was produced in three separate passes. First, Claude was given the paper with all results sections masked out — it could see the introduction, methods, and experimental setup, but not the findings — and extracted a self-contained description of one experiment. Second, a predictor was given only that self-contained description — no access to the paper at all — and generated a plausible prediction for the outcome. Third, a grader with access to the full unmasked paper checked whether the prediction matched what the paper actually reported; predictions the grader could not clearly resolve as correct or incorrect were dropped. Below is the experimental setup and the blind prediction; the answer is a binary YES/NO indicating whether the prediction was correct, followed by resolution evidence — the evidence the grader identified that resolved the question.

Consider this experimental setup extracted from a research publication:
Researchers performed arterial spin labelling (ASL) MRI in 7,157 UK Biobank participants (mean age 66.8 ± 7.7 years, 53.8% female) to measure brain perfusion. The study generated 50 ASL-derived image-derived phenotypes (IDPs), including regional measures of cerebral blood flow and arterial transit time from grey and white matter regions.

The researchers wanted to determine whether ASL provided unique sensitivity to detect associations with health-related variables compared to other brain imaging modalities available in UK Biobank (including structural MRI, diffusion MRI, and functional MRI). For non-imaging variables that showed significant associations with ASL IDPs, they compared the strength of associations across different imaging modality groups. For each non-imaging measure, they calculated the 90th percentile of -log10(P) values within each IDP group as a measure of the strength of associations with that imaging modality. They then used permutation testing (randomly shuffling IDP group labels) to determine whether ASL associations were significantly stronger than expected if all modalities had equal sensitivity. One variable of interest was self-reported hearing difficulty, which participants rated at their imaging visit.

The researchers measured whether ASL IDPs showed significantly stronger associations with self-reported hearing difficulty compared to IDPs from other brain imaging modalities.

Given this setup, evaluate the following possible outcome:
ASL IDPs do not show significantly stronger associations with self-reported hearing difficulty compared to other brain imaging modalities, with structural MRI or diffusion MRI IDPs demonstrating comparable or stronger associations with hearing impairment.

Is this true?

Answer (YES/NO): NO